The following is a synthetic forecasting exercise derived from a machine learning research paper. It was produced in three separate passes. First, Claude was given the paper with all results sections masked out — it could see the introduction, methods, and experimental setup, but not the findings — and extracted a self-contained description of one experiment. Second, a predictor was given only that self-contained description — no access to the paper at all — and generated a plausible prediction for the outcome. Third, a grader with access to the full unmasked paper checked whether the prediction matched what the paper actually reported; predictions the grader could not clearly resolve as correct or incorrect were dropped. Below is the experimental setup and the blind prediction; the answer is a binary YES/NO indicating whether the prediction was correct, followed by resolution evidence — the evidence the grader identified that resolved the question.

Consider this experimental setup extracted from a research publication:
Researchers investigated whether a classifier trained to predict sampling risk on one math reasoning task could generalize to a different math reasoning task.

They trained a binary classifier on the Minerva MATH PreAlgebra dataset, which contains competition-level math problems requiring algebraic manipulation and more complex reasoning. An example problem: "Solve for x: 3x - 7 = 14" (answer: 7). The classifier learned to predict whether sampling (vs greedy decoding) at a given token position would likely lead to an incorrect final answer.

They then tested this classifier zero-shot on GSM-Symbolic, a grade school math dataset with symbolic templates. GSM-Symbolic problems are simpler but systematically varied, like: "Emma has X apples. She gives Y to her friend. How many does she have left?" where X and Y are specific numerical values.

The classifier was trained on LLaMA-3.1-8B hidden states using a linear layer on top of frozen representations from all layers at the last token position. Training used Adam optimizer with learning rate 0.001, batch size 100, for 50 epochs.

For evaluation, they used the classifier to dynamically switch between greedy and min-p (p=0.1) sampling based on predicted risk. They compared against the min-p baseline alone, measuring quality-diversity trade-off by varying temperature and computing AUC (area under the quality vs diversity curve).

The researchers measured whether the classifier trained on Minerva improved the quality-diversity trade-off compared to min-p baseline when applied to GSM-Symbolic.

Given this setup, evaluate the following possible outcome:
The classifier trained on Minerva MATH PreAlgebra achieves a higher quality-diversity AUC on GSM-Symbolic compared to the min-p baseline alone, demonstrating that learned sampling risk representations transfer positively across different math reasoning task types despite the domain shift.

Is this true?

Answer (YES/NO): YES